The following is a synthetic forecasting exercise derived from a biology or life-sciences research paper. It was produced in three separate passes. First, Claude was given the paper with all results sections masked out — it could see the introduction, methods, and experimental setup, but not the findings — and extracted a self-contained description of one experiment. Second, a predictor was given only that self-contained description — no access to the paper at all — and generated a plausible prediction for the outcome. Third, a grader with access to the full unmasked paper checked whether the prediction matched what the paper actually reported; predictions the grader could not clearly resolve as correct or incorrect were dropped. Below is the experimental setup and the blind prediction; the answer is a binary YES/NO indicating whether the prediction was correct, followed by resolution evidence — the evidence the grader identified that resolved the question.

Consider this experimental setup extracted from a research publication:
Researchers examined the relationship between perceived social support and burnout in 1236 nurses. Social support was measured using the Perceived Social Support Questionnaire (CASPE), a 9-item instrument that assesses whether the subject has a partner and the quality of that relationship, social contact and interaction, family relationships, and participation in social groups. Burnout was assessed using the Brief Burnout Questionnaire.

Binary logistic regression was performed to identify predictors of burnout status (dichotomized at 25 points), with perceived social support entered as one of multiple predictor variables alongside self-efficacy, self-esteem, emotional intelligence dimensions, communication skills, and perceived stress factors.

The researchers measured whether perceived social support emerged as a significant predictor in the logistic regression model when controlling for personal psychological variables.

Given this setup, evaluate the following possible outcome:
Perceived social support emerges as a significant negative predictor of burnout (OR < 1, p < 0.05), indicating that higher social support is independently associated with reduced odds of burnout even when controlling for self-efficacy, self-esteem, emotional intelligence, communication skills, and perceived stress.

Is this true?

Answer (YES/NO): NO